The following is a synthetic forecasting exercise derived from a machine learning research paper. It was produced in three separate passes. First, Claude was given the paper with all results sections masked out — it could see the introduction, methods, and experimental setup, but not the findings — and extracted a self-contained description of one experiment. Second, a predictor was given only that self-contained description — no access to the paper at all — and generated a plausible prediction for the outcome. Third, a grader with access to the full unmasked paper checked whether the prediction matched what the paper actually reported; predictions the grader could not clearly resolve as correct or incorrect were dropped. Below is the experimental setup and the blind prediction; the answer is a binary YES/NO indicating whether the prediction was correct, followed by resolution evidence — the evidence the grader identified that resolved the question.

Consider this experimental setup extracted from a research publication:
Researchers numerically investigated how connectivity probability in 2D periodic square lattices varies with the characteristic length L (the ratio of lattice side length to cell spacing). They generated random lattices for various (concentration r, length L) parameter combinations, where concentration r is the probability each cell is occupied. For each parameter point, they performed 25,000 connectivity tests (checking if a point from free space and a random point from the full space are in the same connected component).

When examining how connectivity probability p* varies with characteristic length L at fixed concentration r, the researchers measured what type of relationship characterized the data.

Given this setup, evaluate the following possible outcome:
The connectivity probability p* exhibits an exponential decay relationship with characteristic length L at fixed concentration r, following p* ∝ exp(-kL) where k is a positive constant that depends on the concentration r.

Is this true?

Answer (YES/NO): NO